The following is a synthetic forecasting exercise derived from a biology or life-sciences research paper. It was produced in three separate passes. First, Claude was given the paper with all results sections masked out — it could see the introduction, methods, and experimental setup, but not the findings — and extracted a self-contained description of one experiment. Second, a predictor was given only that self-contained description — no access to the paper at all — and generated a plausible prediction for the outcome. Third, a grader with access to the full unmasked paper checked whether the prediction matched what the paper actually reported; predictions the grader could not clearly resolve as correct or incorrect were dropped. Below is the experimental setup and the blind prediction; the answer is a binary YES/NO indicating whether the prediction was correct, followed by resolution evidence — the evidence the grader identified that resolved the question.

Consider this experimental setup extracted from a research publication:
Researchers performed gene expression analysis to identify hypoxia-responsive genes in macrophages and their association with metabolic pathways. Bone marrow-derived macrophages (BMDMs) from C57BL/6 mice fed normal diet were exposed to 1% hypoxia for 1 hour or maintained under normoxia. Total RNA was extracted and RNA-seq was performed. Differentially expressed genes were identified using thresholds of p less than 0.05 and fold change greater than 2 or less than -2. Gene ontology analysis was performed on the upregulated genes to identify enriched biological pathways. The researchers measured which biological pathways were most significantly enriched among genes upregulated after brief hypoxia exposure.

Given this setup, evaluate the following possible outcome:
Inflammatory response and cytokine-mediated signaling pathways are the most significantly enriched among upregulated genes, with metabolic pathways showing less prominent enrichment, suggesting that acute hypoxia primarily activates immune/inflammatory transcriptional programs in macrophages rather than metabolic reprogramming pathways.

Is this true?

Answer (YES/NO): NO